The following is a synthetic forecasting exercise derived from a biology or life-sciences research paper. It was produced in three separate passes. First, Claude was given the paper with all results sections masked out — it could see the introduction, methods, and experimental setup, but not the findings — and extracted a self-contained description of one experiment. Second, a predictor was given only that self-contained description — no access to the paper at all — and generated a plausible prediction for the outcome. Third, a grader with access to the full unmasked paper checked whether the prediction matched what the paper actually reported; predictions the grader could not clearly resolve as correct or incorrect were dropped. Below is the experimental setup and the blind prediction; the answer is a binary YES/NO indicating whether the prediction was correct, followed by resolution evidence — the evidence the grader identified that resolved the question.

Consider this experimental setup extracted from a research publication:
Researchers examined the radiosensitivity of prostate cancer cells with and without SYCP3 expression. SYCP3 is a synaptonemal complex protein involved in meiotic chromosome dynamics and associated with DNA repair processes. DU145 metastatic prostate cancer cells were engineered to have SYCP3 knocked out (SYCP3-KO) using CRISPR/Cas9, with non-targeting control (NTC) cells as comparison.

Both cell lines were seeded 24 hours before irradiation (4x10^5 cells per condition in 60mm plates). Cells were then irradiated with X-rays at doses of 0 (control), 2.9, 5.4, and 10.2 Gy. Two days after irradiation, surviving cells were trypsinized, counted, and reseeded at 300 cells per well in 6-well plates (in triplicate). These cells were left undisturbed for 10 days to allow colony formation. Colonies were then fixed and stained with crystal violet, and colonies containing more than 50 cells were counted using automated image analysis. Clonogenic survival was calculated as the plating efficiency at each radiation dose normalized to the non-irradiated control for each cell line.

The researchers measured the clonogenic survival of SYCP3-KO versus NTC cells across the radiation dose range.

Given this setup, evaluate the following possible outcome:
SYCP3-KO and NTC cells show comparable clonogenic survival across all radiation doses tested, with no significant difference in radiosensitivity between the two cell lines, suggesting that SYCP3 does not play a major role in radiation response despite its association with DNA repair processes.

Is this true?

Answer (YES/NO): NO